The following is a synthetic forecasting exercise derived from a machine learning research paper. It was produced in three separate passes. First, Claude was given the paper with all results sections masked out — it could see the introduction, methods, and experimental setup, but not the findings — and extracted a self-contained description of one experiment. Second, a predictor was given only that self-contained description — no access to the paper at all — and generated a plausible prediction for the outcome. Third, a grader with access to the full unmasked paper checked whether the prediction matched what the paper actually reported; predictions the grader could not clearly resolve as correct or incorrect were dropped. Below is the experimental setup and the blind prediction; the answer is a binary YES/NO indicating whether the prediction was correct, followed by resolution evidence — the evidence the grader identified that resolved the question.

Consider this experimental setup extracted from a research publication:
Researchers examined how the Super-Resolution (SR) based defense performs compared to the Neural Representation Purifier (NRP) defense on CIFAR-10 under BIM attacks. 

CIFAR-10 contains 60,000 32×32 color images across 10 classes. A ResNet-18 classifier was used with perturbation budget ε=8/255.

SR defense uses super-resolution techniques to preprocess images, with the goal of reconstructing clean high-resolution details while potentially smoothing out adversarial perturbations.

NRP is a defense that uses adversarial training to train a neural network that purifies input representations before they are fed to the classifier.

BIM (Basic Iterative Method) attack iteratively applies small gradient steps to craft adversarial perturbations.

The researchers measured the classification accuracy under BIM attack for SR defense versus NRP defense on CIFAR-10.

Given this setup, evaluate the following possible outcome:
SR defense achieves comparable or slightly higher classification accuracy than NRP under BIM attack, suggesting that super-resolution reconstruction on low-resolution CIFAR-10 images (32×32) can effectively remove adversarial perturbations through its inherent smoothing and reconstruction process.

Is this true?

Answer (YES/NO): NO